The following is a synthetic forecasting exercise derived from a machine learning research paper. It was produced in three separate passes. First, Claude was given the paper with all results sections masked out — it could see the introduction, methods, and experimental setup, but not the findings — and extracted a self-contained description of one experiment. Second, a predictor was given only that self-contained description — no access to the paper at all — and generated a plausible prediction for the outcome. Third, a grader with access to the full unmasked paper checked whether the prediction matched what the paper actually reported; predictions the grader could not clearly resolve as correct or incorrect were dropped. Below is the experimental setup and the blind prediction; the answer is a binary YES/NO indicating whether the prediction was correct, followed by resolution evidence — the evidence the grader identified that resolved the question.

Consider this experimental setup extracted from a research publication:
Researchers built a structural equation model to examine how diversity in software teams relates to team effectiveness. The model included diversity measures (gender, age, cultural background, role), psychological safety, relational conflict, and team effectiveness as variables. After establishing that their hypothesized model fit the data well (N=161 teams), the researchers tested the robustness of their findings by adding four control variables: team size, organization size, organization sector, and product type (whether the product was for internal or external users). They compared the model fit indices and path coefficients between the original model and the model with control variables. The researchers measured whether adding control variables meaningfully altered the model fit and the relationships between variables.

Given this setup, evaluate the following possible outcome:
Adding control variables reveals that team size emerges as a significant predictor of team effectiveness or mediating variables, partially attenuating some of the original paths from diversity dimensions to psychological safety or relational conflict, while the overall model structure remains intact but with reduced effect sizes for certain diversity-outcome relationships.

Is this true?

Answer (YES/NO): NO